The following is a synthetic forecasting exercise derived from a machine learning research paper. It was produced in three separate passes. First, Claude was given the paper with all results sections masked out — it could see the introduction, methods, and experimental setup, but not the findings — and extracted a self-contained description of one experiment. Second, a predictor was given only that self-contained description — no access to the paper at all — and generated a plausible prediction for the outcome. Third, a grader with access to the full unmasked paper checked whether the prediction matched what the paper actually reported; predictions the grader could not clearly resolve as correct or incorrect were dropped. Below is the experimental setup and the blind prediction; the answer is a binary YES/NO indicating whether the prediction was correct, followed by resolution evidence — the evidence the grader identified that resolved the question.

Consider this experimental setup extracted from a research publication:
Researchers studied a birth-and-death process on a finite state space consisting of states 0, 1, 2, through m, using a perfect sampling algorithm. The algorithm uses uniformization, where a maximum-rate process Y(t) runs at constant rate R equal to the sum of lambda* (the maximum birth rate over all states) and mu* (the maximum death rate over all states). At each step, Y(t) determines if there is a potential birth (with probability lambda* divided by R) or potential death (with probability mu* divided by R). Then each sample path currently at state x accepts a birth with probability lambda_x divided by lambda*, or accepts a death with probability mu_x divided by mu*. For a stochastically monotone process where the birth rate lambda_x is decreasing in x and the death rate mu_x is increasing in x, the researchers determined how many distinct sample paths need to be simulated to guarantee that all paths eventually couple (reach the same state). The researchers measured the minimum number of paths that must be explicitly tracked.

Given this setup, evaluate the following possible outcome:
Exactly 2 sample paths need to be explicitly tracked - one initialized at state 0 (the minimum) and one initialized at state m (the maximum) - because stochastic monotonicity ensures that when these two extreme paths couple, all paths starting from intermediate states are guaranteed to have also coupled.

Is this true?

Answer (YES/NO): YES